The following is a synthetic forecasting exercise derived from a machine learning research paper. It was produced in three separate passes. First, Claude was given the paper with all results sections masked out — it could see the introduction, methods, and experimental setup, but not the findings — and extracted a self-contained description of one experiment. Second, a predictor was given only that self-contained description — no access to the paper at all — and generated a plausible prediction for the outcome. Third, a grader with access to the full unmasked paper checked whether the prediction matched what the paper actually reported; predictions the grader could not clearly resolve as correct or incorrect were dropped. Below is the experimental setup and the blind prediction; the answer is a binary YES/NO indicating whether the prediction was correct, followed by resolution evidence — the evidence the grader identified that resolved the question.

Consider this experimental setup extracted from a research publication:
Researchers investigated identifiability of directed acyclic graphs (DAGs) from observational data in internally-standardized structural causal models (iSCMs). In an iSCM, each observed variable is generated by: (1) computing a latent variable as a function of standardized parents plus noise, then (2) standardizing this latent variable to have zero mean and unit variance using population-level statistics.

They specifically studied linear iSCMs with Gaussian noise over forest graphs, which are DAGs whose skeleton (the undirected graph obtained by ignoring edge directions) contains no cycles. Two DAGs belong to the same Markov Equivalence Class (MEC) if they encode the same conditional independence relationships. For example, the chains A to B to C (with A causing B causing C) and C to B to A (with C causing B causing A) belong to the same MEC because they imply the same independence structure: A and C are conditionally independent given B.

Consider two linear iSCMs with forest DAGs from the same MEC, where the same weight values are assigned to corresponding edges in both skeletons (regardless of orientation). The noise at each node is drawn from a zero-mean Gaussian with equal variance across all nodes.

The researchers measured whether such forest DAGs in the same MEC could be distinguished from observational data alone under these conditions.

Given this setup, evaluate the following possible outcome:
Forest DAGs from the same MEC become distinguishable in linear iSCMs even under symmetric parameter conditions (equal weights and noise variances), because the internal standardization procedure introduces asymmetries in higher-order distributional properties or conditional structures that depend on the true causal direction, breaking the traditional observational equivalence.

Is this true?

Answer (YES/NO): NO